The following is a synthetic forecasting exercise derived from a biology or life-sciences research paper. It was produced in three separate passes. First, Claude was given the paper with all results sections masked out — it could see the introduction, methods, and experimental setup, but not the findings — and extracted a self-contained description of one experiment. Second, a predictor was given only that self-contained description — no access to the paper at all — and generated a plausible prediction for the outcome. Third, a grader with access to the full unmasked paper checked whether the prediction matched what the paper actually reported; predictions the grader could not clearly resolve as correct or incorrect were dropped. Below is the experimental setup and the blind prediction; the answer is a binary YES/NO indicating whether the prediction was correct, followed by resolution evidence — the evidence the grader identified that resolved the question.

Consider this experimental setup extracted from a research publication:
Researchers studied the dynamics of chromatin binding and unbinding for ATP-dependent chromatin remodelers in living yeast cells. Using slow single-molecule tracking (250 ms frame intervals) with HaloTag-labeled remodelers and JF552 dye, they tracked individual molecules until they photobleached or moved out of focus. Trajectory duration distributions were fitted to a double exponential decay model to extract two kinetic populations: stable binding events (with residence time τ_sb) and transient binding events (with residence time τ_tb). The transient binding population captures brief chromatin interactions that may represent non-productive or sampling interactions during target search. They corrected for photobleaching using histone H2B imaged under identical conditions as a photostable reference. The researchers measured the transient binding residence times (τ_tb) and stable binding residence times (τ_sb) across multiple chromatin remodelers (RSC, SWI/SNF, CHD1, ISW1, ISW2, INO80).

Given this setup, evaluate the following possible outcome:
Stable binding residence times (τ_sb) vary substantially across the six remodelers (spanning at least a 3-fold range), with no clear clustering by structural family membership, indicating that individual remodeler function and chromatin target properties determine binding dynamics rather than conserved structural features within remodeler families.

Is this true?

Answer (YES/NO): NO